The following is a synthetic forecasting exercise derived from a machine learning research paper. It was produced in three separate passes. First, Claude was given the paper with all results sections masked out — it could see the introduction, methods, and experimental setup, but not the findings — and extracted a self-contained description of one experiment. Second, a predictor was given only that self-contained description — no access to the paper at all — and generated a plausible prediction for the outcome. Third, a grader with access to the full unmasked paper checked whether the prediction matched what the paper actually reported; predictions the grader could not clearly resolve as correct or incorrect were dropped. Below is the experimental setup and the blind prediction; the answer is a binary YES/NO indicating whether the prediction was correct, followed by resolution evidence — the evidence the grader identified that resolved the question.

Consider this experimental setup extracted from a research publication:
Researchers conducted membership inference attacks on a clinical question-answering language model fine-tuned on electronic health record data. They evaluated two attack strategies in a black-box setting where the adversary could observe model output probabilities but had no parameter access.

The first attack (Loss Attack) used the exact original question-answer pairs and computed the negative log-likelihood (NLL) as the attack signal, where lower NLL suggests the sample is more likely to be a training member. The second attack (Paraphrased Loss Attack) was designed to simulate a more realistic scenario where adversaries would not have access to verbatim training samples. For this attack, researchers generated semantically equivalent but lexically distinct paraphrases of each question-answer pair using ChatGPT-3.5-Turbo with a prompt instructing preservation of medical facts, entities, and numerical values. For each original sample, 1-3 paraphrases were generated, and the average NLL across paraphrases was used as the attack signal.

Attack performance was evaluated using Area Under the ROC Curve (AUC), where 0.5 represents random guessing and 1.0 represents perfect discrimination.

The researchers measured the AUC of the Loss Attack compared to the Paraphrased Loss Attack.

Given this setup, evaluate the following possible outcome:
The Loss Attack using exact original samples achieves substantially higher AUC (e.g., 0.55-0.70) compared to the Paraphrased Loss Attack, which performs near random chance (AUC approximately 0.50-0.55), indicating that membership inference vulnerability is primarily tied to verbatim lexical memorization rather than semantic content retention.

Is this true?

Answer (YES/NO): NO